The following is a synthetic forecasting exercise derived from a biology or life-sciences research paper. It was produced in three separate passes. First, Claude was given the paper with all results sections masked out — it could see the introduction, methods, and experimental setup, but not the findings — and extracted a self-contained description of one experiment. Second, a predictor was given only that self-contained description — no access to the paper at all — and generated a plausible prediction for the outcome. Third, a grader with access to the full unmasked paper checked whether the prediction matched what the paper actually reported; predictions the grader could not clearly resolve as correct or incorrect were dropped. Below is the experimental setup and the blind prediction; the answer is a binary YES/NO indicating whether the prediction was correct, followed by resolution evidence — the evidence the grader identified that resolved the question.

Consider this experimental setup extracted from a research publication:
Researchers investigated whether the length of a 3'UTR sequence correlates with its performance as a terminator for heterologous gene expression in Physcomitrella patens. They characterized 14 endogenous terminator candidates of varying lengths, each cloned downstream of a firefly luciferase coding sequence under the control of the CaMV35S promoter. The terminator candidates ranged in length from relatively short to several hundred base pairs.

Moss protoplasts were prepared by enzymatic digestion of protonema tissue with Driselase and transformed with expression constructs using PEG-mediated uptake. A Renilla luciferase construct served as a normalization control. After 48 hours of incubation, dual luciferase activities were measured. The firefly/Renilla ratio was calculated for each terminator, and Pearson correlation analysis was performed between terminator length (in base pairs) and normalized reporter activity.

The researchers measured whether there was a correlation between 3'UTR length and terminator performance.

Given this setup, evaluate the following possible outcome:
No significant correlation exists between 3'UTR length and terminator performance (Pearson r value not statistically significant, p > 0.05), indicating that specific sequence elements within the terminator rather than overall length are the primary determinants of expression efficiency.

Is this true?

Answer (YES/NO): YES